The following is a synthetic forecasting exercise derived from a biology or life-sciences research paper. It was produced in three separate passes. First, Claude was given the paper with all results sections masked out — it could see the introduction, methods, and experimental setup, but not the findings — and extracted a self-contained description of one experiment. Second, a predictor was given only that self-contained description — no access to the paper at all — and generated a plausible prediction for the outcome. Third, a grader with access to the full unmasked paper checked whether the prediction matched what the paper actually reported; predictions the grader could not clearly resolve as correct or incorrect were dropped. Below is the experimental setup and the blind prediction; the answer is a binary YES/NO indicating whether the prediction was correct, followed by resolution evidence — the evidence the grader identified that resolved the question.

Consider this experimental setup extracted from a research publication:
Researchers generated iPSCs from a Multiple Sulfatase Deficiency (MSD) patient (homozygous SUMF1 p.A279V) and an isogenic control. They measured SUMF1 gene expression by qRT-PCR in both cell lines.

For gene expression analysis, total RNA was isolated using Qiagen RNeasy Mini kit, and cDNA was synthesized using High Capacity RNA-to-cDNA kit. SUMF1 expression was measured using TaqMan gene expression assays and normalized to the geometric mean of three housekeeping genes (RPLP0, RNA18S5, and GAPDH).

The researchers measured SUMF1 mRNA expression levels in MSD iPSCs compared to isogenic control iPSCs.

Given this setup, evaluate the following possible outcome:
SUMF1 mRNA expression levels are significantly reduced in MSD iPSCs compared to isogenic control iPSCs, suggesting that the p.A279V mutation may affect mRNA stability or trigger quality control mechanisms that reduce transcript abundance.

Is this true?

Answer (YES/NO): NO